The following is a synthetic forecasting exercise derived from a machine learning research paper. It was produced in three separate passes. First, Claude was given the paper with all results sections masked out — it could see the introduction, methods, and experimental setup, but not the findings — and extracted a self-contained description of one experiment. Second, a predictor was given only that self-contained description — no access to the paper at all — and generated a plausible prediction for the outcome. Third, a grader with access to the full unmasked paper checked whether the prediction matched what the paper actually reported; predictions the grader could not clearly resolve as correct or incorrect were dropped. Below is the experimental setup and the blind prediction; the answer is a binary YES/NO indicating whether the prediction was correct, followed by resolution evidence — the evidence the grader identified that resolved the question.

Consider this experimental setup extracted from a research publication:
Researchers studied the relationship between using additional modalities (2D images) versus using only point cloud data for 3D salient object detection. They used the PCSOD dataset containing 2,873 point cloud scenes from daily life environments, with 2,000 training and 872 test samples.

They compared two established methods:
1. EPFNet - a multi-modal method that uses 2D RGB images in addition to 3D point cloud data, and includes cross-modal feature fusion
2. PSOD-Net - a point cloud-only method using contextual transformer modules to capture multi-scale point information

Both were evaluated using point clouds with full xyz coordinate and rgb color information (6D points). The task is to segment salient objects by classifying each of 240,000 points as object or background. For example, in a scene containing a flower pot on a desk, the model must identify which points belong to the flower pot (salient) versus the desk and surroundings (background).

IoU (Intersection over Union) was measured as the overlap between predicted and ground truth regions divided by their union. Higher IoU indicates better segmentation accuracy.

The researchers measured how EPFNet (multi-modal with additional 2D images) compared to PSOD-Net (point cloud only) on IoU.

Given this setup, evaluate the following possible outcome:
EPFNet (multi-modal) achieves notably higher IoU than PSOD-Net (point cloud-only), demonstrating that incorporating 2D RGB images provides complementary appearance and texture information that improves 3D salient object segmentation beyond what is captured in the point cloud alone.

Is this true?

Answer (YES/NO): YES